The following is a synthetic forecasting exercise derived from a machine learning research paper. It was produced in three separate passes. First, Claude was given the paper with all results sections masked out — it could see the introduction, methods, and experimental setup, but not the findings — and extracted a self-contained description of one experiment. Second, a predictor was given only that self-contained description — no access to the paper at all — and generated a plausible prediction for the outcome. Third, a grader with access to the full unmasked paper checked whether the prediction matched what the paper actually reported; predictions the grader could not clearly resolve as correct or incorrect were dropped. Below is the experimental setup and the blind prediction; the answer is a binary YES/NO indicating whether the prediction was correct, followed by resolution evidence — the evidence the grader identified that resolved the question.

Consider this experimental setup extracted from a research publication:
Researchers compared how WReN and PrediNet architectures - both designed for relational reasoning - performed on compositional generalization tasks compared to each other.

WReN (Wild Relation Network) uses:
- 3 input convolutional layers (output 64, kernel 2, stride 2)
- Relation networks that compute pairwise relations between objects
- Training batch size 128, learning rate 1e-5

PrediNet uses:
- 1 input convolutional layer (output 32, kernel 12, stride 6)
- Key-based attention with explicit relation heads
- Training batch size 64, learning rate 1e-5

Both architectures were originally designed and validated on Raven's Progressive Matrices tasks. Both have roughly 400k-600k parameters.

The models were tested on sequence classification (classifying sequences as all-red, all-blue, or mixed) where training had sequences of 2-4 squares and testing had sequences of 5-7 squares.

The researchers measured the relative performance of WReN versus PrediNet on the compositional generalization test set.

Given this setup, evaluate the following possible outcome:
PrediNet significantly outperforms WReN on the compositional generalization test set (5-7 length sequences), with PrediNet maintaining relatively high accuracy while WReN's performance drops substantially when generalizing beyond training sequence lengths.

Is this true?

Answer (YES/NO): NO